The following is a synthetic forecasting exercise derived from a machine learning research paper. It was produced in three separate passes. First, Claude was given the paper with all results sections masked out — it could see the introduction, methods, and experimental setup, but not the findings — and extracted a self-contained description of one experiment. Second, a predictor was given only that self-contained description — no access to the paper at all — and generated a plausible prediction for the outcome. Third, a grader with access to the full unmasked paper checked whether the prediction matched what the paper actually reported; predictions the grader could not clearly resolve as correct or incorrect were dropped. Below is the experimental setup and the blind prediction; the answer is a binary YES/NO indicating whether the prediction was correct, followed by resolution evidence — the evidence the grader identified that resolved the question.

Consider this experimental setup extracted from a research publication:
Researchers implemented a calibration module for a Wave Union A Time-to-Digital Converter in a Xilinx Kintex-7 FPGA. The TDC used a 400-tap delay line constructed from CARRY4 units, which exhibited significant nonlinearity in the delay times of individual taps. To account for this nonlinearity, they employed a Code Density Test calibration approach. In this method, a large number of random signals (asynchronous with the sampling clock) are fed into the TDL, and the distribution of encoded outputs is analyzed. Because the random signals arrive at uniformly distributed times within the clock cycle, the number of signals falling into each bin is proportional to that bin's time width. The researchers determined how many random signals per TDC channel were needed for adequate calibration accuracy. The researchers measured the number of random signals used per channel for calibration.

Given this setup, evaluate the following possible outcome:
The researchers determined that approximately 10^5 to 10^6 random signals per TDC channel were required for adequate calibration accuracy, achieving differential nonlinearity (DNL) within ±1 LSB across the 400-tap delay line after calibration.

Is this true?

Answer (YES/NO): NO